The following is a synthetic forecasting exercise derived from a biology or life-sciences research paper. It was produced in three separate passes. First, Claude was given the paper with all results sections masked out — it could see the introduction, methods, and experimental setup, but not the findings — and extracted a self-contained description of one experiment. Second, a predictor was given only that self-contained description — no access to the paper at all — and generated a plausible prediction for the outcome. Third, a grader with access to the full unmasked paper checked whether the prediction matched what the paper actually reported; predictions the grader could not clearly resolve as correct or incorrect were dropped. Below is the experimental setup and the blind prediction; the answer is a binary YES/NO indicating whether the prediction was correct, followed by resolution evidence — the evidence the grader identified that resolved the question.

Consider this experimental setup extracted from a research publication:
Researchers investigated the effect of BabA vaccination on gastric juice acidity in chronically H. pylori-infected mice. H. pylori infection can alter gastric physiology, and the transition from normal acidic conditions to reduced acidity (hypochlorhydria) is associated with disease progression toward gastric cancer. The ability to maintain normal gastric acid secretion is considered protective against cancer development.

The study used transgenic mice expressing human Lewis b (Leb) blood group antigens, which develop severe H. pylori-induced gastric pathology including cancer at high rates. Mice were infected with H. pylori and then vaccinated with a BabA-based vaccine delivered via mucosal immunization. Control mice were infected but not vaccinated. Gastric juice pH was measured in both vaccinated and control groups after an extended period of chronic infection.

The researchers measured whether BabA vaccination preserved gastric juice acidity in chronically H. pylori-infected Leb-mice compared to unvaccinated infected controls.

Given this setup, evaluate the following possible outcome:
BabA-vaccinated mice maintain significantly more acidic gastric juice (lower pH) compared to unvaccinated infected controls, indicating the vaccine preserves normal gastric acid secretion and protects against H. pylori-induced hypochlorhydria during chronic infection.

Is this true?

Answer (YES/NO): YES